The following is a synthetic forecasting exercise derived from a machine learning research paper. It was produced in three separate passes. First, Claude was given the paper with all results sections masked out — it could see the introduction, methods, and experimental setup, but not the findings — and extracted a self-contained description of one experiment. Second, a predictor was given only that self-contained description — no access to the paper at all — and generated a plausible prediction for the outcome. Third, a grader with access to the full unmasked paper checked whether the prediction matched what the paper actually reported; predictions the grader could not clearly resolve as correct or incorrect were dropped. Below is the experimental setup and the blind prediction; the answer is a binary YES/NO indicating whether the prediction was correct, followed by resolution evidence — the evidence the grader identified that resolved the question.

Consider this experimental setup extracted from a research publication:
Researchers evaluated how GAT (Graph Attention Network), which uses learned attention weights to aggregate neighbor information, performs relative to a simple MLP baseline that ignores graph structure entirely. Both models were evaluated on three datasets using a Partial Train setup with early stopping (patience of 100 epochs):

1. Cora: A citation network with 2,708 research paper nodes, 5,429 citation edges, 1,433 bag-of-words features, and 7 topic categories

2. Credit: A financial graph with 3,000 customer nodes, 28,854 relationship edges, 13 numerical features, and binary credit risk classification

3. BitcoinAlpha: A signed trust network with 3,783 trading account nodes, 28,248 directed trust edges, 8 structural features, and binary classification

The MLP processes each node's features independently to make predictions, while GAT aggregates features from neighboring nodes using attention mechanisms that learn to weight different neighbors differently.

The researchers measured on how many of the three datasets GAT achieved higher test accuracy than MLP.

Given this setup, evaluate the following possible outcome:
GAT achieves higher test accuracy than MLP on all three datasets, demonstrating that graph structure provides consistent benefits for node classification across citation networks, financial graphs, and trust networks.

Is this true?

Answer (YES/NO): NO